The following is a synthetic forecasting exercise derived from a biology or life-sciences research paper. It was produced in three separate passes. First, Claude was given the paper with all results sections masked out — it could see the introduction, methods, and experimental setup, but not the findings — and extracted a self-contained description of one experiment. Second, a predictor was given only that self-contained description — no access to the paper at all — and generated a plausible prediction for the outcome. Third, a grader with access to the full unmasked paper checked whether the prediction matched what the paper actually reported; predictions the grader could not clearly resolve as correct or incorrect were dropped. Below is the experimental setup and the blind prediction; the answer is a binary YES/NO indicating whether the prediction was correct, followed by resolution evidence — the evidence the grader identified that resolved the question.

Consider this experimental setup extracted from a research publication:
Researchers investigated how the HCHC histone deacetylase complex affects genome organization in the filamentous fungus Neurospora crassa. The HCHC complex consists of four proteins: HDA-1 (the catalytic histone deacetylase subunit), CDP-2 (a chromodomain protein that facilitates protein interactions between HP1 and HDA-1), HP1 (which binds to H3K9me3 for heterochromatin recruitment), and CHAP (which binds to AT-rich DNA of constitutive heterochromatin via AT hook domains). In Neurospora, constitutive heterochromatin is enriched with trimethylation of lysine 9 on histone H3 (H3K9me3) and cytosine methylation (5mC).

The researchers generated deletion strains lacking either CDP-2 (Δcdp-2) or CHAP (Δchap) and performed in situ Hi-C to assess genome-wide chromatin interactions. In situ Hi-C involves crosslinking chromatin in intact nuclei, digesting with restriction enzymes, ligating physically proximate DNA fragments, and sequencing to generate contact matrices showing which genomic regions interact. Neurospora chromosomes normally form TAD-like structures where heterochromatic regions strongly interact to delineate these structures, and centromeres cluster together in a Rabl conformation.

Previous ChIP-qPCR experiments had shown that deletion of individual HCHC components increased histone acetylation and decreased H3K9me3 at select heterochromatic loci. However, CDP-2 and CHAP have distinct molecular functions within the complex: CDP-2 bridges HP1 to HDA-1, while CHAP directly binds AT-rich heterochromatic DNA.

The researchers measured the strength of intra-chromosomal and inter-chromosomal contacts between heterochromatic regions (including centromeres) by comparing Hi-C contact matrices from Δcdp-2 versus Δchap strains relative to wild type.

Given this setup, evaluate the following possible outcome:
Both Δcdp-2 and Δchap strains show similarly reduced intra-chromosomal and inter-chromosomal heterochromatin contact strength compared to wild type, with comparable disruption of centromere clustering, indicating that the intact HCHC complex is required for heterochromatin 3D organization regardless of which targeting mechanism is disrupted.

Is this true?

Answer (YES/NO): NO